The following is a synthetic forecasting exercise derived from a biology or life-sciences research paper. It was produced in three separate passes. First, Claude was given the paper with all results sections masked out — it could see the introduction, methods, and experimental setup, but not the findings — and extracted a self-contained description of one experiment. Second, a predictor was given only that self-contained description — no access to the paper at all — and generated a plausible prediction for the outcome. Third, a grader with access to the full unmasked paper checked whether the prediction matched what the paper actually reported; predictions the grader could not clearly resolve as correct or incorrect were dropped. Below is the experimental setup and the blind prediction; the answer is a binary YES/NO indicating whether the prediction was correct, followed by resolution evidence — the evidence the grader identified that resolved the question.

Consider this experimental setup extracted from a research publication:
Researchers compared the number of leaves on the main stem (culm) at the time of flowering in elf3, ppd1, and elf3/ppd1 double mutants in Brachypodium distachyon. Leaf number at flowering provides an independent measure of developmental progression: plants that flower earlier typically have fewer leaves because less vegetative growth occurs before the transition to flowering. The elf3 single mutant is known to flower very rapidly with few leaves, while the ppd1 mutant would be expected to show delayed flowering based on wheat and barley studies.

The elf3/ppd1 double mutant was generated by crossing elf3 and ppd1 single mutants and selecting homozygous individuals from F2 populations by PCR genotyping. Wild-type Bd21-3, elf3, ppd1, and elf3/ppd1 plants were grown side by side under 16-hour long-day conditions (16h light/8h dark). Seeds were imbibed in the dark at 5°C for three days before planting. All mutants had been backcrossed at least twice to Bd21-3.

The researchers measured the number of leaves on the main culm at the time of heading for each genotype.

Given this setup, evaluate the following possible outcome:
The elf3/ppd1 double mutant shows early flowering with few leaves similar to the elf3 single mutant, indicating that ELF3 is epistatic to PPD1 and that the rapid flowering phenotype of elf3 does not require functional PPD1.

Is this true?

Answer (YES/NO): NO